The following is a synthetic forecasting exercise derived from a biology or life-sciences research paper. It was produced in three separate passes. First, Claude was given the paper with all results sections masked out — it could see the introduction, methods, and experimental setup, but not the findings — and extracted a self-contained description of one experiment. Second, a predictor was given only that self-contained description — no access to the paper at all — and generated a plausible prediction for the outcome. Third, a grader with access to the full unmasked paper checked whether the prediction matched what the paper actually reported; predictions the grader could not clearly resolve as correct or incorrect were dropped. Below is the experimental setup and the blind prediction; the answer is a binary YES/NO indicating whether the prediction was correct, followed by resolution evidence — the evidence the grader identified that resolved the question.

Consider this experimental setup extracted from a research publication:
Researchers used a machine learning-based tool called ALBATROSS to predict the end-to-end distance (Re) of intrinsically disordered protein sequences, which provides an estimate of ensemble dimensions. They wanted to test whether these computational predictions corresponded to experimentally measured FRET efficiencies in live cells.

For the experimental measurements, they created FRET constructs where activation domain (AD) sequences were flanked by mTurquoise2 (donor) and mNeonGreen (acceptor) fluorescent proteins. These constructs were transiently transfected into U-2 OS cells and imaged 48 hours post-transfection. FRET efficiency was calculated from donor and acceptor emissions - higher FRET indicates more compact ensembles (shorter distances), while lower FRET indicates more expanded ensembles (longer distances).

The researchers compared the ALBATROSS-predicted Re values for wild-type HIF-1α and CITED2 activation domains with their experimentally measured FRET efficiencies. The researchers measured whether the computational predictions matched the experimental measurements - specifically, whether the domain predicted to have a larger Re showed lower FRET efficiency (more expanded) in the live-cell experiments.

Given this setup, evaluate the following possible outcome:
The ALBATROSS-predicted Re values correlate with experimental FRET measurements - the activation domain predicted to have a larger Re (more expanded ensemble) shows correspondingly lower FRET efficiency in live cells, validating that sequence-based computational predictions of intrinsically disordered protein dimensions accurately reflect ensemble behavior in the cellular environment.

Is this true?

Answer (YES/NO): NO